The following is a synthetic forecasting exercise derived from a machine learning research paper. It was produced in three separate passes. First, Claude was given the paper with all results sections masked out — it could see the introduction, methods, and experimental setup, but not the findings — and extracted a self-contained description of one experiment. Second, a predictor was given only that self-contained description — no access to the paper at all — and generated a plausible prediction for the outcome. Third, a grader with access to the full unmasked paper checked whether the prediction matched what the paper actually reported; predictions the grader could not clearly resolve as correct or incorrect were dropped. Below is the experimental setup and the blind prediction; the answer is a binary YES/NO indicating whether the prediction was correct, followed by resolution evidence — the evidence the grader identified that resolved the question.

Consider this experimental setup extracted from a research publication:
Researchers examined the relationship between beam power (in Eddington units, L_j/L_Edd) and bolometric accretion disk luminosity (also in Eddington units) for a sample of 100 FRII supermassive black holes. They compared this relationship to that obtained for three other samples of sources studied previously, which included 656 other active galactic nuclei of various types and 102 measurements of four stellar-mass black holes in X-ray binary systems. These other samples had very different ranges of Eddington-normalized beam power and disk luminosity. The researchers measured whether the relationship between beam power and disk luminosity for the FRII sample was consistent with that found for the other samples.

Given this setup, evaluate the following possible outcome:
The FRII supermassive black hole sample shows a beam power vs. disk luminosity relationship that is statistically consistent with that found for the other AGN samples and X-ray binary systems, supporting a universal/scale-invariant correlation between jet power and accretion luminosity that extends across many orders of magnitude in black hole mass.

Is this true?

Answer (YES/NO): YES